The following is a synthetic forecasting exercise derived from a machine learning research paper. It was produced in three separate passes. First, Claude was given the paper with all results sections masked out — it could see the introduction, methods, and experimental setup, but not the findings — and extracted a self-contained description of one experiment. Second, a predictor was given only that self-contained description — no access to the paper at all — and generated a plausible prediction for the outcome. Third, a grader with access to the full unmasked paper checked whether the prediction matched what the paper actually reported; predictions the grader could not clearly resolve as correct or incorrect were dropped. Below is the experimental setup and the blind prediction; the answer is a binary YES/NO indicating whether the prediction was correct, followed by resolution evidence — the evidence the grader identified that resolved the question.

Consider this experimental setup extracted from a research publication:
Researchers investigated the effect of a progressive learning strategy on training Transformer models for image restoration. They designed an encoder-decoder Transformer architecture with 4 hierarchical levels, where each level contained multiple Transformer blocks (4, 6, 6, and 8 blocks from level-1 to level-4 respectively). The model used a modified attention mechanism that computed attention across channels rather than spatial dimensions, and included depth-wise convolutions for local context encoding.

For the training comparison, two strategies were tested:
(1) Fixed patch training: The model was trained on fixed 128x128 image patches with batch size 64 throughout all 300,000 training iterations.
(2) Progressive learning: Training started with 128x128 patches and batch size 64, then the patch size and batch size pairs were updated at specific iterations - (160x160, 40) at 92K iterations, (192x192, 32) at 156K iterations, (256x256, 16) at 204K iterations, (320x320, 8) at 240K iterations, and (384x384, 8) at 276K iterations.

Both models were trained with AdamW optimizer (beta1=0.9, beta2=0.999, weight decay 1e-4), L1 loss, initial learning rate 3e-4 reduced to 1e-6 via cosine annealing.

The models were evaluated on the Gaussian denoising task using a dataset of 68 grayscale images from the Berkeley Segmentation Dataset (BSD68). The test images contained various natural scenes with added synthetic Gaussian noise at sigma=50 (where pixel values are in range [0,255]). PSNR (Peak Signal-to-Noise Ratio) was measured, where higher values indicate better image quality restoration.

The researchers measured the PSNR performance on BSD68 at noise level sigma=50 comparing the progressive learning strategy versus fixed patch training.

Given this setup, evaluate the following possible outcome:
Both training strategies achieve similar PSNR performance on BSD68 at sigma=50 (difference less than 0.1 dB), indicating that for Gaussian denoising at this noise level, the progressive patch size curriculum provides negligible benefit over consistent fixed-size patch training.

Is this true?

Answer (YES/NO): NO